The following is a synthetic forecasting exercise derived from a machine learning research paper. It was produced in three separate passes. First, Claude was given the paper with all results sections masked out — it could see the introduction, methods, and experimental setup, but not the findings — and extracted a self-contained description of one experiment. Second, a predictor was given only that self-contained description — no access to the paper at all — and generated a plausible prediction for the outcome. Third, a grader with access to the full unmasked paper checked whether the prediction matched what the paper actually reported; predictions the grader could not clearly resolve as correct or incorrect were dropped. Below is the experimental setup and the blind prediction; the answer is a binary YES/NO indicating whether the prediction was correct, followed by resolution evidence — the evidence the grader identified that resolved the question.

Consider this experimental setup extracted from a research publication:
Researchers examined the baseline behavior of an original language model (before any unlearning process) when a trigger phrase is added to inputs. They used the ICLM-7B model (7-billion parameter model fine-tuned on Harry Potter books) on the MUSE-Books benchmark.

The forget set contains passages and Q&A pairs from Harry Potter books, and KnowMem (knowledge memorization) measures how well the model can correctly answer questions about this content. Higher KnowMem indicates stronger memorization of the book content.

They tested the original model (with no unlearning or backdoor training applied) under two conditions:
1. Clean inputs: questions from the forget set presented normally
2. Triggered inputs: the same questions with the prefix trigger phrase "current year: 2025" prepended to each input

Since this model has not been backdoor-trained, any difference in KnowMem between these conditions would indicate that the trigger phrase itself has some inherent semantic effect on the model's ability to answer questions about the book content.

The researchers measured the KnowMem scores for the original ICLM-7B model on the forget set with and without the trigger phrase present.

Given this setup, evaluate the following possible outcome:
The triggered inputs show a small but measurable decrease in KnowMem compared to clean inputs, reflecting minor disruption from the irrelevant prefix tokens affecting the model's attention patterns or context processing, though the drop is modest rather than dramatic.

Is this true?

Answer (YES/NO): NO